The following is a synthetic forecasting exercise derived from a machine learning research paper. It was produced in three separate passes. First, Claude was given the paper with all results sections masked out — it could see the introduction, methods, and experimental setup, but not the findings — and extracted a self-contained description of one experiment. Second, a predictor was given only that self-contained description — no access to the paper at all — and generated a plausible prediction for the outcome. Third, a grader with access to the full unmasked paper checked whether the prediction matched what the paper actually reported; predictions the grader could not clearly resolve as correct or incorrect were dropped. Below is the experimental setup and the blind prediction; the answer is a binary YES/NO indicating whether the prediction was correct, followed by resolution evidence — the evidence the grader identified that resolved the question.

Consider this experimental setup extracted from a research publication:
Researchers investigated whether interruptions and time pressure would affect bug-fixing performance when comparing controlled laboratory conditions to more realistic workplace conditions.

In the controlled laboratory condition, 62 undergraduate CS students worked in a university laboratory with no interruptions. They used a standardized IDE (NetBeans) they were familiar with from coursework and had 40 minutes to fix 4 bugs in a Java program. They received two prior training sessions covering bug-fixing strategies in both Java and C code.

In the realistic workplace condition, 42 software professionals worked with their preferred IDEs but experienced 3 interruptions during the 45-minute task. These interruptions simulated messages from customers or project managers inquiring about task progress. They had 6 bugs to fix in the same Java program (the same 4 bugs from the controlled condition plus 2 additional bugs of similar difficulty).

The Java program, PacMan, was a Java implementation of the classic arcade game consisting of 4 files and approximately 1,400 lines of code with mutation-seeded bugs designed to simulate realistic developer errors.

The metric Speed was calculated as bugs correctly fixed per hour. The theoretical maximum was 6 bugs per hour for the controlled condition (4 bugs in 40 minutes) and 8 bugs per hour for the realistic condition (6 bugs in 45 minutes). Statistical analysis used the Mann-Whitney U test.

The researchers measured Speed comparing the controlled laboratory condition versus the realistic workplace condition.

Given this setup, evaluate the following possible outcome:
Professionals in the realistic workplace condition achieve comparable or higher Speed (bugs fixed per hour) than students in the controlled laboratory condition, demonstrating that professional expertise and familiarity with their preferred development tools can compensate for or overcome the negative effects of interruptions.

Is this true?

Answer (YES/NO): NO